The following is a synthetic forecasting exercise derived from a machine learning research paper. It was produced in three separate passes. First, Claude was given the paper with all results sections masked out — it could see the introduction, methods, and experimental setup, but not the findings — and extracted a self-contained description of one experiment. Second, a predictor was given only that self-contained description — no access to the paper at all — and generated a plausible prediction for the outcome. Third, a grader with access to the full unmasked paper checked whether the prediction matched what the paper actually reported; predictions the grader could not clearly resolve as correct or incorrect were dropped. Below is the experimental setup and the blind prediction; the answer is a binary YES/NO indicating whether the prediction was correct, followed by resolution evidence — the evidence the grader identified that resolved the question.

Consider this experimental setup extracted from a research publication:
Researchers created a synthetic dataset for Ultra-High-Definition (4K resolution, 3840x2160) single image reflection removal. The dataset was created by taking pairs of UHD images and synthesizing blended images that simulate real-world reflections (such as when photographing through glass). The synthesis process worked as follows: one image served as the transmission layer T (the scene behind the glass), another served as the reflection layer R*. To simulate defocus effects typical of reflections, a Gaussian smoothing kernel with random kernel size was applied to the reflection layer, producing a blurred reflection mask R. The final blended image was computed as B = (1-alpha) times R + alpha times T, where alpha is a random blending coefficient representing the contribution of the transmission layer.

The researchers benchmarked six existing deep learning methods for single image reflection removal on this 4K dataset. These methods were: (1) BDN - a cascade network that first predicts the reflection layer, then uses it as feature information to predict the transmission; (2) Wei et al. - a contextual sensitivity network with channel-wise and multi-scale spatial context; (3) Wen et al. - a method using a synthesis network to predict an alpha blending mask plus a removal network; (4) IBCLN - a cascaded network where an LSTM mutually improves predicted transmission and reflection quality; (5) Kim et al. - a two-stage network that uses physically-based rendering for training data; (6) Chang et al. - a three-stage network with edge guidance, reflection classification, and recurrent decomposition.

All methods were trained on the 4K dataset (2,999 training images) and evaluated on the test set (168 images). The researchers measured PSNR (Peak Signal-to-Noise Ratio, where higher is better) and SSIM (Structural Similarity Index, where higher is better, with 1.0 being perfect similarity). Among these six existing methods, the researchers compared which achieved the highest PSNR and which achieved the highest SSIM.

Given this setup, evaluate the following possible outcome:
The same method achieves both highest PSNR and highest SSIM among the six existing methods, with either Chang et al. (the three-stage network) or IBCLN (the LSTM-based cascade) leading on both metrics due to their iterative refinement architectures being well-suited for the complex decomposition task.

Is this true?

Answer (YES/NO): NO